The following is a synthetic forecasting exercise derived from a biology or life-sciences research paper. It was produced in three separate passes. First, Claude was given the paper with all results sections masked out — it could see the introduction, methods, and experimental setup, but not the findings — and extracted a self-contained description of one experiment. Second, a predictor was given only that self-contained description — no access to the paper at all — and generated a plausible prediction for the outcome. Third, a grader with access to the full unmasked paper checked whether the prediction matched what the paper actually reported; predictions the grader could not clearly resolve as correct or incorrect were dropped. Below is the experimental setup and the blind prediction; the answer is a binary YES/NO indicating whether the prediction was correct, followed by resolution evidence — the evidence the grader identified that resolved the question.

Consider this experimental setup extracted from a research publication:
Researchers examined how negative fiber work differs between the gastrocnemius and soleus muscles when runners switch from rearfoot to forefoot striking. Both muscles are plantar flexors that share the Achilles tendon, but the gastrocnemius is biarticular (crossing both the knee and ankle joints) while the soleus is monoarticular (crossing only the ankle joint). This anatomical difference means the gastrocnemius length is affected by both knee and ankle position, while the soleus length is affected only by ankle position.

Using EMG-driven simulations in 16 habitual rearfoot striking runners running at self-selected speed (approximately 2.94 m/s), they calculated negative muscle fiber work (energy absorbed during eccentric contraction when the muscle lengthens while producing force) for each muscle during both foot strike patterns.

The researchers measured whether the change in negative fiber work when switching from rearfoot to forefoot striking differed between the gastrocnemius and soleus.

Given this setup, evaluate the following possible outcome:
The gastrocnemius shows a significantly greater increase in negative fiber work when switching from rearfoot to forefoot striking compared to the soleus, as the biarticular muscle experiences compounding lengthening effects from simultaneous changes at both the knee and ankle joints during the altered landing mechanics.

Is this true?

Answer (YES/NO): YES